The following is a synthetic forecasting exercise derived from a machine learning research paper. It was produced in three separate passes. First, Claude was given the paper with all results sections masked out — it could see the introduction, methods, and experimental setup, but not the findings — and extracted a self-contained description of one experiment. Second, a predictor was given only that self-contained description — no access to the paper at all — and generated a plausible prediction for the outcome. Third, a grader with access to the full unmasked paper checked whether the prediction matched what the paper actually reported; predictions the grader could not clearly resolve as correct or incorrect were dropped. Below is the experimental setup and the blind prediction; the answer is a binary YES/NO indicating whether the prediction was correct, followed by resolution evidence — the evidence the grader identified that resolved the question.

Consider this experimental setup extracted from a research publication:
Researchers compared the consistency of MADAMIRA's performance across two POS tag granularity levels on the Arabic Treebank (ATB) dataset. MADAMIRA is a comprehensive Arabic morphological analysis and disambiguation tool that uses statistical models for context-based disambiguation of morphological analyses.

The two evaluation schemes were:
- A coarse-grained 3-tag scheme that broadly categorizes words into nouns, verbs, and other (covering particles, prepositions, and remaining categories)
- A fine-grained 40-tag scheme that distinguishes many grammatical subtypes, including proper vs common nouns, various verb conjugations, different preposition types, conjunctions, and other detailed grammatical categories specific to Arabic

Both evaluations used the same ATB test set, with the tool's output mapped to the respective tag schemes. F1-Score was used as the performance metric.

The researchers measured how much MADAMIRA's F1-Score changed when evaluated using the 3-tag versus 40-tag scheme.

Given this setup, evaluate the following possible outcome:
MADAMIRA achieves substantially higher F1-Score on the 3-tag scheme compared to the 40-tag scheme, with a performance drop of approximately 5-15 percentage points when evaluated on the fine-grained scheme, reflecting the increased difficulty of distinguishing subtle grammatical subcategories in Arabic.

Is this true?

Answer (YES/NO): NO